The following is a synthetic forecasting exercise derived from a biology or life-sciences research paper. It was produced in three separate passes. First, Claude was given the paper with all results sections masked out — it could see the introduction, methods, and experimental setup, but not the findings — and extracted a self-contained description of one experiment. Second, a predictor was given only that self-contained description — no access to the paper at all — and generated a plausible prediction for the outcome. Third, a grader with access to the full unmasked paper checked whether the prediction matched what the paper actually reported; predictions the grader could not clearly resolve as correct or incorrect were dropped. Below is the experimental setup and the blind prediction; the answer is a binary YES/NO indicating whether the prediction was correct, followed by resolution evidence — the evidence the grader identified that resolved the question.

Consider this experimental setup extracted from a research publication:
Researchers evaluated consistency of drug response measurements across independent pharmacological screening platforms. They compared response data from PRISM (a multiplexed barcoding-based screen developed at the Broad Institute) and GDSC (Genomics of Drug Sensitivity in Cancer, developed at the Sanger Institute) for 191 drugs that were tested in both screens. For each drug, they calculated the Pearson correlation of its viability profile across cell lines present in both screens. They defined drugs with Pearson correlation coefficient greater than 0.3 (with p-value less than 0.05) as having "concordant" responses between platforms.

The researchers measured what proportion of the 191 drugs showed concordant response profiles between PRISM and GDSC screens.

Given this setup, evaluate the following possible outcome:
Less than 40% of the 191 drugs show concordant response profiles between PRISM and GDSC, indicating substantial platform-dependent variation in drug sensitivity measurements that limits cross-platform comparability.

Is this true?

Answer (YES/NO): YES